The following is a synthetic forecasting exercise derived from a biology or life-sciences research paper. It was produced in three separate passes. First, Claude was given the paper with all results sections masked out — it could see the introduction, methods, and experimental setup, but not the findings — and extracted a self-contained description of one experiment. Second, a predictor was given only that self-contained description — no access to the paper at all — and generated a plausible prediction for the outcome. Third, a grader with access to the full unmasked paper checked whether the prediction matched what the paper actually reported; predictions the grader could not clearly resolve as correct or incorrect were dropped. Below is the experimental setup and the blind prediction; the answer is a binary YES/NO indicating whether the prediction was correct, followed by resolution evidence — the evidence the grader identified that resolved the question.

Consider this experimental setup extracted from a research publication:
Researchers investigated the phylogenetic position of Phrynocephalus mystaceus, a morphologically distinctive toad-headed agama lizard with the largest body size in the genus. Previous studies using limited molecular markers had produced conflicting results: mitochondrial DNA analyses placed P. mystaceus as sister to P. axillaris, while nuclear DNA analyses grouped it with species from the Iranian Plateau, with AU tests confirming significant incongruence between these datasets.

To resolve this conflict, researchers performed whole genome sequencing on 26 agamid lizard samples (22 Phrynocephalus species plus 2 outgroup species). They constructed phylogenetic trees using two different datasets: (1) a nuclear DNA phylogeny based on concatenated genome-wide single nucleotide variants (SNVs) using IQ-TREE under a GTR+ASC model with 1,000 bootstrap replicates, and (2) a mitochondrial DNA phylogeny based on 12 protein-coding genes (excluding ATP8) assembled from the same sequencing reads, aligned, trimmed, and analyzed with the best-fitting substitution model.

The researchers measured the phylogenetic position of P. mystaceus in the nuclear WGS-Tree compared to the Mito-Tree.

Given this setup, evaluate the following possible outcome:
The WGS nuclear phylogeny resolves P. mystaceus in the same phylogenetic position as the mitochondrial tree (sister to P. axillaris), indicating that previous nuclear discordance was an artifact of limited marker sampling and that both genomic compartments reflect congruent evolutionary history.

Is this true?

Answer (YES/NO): NO